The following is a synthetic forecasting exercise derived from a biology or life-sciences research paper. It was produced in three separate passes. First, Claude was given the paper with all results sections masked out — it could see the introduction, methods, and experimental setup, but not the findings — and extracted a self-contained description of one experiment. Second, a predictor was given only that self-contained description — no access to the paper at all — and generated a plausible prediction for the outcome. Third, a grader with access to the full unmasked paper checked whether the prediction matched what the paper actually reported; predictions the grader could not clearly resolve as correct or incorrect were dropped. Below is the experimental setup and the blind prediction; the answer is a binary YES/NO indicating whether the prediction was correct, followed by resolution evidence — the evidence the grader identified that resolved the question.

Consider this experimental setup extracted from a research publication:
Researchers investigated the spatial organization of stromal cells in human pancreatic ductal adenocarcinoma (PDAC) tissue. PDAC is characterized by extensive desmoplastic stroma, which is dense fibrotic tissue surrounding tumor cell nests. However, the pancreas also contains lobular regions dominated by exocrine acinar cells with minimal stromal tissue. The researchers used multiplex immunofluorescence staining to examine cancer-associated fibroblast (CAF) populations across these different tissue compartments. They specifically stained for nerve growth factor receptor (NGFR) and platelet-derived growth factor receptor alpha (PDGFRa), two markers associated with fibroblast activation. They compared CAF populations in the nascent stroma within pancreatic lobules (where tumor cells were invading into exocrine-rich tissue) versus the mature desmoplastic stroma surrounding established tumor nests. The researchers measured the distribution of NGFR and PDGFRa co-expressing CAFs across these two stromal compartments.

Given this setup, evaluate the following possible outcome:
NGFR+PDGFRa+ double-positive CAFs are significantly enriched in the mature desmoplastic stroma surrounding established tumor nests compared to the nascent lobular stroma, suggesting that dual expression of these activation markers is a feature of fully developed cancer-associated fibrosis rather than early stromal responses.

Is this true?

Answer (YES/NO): NO